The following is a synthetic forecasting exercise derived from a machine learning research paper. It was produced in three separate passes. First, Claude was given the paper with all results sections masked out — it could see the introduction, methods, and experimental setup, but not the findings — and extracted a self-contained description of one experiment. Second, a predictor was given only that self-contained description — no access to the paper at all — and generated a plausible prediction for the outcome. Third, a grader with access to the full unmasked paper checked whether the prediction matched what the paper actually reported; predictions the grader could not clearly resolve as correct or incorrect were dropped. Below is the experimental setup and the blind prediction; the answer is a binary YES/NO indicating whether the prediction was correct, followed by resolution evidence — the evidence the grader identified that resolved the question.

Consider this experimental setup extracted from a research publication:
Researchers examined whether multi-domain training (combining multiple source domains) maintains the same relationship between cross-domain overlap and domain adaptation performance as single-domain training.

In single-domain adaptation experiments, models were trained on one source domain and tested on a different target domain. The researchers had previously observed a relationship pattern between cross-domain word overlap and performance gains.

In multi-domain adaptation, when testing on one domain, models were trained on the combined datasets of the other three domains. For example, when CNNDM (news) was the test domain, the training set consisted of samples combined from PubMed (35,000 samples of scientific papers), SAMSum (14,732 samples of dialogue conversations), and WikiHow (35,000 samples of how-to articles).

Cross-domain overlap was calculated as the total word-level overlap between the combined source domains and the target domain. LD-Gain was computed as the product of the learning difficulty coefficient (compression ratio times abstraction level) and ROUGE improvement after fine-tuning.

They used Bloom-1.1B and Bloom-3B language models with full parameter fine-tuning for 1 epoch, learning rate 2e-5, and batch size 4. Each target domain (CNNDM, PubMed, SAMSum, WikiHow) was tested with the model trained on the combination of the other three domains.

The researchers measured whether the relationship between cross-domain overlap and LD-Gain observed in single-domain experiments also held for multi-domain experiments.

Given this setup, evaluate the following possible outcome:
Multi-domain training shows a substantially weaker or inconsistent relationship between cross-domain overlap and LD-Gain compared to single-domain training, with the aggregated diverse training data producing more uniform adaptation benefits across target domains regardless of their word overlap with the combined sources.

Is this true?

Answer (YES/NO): NO